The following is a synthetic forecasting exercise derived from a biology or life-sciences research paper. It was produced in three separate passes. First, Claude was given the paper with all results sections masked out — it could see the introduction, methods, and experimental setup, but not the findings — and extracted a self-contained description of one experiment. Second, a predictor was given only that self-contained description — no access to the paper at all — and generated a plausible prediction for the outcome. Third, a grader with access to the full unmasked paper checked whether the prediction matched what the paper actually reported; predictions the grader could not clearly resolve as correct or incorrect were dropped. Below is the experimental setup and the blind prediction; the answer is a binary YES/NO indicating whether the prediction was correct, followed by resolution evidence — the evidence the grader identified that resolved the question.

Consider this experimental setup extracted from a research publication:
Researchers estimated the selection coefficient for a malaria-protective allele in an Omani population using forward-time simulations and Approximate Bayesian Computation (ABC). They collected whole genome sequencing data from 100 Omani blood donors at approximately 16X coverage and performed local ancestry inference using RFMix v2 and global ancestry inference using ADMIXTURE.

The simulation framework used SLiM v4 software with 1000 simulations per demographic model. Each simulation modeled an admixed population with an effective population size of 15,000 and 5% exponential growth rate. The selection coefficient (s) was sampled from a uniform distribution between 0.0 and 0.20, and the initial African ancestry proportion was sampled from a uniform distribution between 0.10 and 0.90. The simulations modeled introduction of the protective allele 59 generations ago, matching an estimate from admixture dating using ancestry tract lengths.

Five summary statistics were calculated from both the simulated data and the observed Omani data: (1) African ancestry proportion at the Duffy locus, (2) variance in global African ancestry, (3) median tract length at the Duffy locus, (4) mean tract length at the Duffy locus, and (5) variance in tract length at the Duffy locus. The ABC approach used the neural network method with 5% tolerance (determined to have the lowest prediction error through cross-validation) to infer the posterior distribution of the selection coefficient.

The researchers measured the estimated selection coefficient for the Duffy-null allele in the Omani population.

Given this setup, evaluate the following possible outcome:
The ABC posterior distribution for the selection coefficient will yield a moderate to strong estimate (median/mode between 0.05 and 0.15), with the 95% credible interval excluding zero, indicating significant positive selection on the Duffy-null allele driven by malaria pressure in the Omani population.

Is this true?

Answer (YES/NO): NO